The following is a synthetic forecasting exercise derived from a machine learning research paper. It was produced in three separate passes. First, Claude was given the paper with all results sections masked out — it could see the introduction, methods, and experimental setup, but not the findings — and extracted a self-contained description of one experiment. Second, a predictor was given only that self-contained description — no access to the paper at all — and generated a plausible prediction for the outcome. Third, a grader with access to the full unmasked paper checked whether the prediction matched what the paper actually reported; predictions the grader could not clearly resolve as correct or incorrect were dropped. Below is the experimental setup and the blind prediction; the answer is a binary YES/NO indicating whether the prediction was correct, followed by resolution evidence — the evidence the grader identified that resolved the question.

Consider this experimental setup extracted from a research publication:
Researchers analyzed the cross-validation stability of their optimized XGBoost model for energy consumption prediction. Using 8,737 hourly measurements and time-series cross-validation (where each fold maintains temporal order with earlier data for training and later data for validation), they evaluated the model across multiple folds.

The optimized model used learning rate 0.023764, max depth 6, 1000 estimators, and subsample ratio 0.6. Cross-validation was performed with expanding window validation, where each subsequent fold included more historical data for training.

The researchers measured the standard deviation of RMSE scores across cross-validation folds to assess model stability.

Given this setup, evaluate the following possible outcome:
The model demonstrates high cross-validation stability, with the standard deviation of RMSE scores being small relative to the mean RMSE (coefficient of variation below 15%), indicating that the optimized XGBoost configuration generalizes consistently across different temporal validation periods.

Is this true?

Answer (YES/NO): YES